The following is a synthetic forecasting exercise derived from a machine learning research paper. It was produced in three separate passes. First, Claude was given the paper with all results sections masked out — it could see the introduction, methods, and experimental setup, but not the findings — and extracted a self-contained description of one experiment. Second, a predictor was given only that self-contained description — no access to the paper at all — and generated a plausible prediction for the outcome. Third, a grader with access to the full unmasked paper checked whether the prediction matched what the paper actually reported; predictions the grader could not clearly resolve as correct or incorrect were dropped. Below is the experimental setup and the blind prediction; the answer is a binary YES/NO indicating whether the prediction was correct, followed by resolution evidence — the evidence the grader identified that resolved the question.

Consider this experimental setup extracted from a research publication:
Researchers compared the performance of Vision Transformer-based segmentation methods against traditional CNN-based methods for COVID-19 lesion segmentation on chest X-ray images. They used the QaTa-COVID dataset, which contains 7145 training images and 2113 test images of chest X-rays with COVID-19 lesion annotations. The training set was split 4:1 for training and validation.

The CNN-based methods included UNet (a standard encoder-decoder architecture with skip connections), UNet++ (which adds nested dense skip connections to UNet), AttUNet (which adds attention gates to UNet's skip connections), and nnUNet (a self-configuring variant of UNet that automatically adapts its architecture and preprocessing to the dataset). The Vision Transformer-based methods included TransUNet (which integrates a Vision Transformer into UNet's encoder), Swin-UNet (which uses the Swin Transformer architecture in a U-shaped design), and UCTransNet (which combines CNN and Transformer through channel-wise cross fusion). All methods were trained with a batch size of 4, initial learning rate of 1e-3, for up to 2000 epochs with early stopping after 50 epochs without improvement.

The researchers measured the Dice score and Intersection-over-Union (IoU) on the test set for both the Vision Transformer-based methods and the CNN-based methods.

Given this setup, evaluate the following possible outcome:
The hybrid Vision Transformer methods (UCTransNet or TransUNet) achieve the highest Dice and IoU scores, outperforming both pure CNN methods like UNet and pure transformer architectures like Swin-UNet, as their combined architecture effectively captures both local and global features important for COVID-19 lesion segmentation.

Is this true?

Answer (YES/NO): NO